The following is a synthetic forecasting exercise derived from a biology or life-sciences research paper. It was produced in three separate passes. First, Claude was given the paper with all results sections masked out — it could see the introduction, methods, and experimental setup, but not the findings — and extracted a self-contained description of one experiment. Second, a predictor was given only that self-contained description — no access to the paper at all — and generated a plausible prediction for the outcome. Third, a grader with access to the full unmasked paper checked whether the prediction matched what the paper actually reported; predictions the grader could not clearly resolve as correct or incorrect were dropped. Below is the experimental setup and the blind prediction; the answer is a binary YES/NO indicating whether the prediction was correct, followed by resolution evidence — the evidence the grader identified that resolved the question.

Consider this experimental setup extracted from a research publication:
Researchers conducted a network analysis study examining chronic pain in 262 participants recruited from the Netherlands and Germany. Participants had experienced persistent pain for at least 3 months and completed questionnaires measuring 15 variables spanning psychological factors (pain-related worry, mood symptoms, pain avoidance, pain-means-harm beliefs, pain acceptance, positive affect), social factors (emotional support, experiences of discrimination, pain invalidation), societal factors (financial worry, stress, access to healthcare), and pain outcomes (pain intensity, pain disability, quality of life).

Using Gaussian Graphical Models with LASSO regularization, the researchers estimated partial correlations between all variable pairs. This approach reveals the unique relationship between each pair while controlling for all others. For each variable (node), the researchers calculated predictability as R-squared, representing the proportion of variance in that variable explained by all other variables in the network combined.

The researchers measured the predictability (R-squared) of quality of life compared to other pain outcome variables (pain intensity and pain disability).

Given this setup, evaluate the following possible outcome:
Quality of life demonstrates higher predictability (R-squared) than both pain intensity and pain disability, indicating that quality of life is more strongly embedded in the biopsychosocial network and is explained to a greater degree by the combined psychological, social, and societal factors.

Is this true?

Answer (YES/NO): YES